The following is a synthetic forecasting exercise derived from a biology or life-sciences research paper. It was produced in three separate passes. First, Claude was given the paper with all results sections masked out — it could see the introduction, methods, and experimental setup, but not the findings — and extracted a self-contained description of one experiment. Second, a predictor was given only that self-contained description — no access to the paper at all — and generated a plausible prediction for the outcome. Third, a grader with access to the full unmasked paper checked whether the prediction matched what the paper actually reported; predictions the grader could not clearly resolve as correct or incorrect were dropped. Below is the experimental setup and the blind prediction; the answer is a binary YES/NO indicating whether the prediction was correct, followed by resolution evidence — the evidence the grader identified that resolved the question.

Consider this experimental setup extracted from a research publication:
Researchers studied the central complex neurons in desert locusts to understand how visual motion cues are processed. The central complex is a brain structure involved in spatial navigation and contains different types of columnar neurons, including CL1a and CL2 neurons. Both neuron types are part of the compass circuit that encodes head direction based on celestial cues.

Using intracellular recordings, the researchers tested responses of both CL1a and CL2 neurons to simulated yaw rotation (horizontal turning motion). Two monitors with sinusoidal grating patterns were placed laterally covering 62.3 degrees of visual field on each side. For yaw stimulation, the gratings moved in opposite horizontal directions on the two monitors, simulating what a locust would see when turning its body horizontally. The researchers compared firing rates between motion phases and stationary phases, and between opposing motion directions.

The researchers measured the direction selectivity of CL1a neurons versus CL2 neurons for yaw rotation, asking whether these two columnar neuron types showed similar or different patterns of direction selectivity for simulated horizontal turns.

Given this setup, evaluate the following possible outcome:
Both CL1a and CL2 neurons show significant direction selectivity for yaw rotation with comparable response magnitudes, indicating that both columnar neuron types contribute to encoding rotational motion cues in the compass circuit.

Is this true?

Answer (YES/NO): NO